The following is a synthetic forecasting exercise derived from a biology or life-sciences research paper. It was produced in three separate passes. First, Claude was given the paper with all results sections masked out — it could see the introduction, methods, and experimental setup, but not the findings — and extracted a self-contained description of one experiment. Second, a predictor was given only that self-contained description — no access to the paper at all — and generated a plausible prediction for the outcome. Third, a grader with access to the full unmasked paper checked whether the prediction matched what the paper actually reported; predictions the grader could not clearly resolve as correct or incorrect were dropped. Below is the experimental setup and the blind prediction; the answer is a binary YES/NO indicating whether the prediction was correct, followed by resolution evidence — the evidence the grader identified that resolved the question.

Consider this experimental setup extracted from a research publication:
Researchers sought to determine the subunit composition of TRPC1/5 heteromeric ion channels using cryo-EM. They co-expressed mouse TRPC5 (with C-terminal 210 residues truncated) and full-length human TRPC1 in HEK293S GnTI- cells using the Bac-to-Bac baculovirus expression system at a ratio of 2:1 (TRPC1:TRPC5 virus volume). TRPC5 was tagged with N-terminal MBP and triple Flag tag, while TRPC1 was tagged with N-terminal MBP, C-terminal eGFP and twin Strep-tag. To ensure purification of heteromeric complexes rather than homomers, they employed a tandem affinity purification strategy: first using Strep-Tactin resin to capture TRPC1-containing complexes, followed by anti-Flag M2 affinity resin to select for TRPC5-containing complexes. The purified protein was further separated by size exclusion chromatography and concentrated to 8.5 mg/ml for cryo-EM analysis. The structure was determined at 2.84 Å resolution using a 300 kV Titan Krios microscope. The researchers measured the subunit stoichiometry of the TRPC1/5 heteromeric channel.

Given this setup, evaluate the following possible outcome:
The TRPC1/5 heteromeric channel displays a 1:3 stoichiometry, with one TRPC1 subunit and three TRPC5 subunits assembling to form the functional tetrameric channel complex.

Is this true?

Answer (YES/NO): YES